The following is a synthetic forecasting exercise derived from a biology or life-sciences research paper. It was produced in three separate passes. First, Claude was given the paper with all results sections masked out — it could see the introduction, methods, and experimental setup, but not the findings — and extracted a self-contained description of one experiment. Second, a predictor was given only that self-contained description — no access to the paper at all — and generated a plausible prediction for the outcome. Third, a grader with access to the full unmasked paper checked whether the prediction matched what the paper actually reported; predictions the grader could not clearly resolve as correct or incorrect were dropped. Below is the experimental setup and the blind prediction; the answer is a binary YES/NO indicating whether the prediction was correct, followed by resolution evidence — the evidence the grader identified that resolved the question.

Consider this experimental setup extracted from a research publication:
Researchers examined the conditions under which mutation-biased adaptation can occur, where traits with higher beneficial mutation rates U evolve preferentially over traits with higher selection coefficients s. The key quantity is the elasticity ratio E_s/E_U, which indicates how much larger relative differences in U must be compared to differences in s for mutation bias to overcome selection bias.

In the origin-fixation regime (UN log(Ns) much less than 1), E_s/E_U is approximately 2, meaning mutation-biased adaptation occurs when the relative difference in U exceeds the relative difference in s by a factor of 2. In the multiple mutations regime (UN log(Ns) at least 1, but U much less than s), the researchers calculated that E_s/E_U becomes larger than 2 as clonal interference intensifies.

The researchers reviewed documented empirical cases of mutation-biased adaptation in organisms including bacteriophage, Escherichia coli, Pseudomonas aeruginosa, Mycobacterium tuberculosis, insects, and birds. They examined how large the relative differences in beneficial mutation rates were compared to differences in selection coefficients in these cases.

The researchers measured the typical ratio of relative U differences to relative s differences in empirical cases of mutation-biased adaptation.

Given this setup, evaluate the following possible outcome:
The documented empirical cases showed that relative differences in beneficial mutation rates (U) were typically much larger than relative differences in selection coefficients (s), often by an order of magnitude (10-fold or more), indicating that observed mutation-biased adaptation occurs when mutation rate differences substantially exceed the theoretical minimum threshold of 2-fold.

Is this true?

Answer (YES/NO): NO